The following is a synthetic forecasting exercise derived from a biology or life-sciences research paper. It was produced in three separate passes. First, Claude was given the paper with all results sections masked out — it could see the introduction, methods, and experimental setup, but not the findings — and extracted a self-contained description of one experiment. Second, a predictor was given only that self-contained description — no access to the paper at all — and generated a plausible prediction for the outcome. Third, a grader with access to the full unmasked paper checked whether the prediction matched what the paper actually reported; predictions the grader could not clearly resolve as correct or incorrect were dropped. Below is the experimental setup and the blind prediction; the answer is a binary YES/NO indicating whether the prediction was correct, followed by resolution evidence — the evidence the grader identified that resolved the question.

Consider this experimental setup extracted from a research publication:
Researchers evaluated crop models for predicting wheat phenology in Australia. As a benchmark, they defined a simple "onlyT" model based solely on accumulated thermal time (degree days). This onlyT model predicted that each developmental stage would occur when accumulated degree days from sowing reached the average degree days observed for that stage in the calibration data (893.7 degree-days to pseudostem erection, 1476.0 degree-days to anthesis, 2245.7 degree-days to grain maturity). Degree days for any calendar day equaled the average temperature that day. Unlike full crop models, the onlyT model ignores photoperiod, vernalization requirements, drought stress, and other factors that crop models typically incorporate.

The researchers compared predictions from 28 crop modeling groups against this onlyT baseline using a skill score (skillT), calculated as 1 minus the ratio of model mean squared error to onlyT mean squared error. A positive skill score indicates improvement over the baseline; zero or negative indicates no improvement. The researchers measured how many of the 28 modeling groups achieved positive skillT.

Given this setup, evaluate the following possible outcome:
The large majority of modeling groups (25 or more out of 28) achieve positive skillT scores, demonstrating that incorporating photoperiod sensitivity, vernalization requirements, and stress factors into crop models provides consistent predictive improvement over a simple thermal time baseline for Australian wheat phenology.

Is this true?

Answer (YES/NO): NO